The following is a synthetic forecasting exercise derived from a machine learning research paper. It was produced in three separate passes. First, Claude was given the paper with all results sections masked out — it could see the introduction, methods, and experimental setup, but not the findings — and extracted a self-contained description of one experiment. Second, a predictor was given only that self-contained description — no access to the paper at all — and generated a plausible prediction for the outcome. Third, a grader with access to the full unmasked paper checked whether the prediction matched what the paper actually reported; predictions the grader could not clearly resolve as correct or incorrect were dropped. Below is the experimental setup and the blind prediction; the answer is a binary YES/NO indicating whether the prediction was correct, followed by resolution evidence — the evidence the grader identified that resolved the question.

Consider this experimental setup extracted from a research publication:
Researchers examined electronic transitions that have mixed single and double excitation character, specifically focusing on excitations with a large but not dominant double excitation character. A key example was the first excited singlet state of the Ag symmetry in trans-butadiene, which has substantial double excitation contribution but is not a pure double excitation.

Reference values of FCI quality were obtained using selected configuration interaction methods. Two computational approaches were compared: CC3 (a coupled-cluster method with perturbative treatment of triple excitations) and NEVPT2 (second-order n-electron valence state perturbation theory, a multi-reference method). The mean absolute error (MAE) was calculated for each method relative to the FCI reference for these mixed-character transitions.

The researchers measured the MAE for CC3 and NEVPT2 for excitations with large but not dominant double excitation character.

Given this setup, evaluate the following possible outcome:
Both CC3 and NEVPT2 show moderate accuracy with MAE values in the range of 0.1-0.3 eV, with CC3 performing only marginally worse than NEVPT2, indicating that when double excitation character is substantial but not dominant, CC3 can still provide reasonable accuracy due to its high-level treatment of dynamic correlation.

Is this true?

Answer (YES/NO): NO